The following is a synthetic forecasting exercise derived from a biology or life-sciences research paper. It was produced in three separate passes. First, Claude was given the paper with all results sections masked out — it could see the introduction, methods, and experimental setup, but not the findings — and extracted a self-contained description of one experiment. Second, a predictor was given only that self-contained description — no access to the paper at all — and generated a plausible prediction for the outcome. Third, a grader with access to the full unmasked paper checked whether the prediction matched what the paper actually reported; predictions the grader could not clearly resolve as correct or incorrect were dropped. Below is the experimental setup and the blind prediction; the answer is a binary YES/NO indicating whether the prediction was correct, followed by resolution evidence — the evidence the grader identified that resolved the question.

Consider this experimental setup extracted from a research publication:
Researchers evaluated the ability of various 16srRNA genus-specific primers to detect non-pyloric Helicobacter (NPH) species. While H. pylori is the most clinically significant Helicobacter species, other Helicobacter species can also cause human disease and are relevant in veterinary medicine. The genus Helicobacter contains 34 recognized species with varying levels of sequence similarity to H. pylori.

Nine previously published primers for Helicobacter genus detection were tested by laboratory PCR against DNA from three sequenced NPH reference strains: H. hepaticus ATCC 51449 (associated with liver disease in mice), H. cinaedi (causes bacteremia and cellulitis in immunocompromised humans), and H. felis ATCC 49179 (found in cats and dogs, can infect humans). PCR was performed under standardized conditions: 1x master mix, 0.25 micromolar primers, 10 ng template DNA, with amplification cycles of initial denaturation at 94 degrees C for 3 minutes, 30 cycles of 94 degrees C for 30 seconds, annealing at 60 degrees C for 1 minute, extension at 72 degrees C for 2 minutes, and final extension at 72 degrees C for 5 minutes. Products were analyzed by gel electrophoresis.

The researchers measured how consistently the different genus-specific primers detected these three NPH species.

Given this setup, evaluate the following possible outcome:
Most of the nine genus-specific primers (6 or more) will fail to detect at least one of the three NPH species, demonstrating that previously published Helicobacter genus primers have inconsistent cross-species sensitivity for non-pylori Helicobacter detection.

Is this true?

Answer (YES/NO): NO